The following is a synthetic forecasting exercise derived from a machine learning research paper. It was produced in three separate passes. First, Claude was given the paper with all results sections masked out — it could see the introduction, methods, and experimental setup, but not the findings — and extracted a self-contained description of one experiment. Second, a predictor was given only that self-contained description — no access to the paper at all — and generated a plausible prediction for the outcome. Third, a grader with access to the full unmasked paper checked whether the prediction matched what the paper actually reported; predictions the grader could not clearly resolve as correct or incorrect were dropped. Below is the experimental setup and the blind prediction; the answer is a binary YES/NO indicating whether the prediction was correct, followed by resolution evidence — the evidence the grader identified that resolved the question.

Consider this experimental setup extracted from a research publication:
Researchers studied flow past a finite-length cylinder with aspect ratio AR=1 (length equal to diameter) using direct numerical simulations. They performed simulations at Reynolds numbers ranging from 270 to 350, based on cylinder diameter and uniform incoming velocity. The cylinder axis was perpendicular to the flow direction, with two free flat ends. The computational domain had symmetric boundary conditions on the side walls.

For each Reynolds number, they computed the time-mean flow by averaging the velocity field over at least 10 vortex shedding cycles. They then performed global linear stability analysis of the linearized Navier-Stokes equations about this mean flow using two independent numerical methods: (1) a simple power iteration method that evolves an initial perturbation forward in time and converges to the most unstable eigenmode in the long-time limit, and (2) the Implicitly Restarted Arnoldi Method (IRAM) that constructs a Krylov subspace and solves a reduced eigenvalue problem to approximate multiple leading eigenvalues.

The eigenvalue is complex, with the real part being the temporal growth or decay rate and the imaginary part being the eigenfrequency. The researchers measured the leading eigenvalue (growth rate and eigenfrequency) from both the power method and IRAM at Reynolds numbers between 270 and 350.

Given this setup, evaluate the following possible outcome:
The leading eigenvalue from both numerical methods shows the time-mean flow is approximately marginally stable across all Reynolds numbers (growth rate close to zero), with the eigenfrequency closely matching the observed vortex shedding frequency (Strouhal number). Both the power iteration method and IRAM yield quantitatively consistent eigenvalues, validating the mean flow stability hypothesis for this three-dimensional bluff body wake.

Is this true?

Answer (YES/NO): NO